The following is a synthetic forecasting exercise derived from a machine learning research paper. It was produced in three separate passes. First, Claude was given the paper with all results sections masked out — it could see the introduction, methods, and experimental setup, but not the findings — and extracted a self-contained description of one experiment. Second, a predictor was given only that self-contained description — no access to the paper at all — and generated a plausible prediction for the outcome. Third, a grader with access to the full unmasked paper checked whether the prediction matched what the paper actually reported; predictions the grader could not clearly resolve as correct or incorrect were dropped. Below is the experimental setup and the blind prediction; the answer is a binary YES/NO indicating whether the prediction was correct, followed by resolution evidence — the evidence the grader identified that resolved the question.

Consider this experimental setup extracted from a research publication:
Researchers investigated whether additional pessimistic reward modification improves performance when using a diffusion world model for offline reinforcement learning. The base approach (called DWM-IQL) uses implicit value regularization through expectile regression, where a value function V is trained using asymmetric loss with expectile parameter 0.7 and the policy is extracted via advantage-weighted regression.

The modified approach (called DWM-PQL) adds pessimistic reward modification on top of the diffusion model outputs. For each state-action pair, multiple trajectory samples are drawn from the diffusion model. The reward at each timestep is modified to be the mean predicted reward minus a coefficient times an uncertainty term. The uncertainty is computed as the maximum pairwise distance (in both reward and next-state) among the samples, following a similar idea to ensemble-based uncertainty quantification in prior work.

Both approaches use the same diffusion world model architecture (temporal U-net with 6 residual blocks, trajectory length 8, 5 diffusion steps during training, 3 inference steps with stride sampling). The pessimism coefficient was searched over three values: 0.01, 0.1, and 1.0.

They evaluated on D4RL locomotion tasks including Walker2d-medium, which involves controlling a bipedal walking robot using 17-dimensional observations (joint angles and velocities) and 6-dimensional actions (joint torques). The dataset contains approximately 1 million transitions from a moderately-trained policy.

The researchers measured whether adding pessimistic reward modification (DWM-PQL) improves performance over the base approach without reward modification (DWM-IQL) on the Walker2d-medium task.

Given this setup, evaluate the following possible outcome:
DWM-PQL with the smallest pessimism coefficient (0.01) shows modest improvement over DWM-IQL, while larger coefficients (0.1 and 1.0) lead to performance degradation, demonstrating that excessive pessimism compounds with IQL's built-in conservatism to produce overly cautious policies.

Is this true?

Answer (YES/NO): NO